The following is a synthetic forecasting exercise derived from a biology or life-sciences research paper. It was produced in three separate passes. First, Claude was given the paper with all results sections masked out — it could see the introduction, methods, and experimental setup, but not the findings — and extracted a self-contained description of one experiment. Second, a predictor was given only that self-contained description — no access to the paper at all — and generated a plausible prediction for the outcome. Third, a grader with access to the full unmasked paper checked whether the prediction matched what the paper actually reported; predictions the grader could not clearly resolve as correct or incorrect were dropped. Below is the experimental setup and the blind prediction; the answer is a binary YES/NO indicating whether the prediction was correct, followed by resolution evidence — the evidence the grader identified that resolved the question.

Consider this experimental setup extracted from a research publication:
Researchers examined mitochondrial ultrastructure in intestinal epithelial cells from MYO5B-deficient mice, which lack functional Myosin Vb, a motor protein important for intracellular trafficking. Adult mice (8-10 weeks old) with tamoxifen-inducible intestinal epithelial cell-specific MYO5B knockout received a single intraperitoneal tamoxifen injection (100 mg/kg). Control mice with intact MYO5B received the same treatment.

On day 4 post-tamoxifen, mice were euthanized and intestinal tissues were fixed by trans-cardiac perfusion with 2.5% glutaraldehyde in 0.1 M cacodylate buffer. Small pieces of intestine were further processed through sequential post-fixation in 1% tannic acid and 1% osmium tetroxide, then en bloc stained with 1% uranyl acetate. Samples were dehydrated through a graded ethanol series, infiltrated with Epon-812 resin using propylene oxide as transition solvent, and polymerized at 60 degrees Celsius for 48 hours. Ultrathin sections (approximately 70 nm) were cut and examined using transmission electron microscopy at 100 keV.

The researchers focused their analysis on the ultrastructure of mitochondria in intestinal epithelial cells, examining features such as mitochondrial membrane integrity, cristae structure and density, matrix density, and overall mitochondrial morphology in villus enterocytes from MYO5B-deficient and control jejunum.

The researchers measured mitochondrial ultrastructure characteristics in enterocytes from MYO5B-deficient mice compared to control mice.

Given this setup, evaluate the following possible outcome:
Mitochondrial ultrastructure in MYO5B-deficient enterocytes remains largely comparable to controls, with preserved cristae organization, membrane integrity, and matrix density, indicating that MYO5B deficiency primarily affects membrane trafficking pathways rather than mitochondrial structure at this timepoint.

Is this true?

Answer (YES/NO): NO